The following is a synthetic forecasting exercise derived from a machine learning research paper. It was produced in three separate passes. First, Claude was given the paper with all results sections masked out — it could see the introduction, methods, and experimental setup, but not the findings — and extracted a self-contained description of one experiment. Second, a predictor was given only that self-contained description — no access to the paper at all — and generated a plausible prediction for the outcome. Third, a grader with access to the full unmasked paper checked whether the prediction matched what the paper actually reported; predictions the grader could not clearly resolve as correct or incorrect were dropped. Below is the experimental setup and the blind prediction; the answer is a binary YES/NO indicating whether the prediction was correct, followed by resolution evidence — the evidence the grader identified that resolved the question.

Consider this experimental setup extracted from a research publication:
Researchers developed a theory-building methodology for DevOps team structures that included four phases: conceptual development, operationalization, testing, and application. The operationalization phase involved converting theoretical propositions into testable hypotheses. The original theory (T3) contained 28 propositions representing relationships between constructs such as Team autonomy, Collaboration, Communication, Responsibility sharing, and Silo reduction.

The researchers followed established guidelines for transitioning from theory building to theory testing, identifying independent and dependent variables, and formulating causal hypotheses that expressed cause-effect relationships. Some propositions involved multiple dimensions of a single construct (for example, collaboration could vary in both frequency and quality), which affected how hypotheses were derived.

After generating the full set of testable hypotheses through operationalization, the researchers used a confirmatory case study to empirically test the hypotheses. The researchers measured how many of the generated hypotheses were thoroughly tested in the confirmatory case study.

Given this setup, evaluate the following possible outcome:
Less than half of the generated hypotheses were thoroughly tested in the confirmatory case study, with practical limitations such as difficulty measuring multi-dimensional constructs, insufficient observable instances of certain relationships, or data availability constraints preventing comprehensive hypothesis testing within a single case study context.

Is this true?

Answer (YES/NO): YES